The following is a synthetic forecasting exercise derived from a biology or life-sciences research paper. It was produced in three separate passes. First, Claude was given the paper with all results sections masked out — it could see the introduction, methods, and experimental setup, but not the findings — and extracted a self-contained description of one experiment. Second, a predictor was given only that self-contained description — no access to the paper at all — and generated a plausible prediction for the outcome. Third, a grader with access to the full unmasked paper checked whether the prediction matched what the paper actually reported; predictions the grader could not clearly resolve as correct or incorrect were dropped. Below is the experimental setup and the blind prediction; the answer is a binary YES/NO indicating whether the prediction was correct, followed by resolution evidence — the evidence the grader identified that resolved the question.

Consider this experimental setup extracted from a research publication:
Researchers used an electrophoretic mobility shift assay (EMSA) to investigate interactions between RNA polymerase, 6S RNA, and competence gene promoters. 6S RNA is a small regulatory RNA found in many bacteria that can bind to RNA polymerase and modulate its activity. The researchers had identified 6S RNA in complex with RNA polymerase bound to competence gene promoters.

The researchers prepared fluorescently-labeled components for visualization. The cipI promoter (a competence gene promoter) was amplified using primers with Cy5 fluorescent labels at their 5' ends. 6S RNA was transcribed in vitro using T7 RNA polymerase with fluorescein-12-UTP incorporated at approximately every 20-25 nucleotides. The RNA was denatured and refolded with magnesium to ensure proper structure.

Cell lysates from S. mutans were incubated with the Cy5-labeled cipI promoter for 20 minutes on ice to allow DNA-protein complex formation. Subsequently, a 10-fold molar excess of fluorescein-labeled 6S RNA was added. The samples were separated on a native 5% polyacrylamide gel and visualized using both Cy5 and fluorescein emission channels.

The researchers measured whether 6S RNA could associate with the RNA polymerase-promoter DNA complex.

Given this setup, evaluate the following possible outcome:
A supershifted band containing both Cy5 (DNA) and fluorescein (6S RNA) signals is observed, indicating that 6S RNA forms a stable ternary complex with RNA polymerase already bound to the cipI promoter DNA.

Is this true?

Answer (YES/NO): NO